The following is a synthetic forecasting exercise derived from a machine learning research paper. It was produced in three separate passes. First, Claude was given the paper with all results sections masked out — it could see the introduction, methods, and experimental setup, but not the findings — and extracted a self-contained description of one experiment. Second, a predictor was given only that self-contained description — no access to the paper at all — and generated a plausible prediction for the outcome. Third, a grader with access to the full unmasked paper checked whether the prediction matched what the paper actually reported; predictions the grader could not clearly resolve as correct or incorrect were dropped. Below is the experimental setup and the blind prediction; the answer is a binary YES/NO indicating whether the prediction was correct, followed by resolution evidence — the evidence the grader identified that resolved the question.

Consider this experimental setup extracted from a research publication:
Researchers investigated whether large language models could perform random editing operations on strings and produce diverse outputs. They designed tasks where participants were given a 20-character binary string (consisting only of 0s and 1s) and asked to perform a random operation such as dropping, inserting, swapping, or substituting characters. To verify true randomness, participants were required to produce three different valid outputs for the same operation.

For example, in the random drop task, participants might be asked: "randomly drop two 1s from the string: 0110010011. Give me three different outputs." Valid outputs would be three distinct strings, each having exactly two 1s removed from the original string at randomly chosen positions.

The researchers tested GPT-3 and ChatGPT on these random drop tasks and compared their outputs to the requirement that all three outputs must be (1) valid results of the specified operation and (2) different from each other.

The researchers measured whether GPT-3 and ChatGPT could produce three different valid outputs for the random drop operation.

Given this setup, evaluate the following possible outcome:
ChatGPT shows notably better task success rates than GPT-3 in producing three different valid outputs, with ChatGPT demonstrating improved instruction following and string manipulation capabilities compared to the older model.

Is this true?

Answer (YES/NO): NO